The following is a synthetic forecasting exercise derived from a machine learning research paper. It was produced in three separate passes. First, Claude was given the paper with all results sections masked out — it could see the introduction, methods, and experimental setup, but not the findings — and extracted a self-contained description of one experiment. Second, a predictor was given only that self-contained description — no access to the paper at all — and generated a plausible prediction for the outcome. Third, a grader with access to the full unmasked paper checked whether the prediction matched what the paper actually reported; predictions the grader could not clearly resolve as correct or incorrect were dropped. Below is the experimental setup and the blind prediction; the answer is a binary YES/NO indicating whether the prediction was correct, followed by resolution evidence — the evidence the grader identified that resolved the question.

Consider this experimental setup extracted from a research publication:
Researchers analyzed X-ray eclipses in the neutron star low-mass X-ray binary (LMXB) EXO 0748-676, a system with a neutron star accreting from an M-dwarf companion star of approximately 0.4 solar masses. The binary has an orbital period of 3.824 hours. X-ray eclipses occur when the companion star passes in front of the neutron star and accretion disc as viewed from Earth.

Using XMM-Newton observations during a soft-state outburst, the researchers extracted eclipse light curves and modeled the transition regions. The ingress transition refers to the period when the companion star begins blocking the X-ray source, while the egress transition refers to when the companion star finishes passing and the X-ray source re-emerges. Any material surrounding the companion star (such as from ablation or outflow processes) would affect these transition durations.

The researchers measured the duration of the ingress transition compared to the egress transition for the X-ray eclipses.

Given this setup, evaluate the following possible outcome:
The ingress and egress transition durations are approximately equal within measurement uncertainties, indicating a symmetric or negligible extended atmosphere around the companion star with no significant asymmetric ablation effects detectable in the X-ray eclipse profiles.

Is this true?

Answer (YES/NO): NO